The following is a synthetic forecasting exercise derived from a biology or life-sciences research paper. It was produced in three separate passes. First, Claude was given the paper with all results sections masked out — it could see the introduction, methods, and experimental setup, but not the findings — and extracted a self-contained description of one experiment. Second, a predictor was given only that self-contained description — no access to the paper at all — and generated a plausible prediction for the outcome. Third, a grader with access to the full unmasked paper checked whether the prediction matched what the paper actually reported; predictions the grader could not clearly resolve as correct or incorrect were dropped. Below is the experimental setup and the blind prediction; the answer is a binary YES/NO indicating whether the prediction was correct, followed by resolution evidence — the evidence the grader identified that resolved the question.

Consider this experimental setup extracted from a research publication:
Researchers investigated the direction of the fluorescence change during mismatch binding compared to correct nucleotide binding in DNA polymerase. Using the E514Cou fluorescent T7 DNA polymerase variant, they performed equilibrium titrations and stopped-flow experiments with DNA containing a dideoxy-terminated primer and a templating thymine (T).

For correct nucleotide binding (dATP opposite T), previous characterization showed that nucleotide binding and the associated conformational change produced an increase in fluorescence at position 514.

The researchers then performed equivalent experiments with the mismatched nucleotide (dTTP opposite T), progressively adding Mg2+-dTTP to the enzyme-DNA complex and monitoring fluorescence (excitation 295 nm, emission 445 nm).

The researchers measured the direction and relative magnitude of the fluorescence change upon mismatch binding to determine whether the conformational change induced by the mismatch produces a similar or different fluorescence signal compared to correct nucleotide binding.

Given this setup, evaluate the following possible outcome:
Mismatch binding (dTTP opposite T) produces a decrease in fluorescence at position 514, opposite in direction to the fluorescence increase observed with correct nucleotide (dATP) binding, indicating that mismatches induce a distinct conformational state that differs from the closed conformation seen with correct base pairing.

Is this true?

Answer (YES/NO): YES